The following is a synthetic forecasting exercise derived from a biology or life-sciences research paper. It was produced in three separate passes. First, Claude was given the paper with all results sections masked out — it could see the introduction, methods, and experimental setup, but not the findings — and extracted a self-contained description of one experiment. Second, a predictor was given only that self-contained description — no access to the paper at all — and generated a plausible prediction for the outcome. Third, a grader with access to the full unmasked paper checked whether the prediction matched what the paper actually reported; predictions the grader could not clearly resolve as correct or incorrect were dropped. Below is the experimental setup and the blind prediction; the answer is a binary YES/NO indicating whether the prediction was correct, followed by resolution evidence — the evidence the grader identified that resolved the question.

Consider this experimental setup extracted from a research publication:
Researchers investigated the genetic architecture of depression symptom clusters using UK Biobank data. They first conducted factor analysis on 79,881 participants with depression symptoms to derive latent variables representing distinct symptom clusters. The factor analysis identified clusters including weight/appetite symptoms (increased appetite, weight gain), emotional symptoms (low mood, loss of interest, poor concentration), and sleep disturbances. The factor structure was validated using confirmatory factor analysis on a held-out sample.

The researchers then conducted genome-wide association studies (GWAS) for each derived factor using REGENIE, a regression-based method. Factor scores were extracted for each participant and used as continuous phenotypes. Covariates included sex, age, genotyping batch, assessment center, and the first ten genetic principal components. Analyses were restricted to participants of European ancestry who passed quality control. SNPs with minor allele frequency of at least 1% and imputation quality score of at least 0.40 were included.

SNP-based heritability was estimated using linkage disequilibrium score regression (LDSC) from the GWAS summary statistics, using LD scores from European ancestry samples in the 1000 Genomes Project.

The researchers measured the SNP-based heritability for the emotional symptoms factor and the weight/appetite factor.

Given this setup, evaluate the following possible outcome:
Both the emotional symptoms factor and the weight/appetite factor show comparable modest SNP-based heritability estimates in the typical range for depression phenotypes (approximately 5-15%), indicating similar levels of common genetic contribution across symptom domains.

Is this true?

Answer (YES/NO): YES